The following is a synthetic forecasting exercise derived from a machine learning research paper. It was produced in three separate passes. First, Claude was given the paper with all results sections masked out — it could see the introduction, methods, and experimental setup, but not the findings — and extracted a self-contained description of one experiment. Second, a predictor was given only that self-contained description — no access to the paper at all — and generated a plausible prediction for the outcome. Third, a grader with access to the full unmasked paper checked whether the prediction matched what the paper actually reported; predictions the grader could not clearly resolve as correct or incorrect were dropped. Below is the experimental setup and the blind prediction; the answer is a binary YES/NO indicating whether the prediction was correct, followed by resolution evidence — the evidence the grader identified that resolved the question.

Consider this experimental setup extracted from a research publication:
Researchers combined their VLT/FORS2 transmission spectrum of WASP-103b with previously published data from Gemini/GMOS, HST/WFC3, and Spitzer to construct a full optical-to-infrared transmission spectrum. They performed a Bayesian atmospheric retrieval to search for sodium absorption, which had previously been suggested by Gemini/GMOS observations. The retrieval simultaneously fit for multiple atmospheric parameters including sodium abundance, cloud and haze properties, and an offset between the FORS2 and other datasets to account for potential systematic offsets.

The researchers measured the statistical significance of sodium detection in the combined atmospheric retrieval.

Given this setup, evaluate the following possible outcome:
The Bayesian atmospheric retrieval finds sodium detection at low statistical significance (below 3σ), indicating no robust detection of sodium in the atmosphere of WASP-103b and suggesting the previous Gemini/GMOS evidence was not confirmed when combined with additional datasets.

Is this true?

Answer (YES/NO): YES